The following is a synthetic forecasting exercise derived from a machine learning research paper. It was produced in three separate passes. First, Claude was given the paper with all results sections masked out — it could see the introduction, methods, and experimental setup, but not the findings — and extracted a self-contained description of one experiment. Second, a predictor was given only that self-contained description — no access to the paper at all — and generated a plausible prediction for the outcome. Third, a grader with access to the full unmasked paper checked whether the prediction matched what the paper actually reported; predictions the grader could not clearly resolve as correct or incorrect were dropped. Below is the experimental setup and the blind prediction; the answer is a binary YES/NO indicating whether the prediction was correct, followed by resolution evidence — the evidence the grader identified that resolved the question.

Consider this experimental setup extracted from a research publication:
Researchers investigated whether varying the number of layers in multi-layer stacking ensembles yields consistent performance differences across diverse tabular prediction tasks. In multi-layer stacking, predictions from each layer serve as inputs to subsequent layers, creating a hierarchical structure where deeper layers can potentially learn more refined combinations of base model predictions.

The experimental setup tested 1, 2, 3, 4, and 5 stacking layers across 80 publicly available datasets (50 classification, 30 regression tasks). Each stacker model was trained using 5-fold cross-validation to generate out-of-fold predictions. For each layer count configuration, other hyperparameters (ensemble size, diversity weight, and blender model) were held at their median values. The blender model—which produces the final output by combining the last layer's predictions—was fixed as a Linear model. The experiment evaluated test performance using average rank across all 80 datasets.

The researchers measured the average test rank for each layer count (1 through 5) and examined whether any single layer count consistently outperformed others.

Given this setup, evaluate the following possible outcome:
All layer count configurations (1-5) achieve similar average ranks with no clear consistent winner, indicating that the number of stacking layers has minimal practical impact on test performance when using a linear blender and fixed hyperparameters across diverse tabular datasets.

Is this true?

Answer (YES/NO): YES